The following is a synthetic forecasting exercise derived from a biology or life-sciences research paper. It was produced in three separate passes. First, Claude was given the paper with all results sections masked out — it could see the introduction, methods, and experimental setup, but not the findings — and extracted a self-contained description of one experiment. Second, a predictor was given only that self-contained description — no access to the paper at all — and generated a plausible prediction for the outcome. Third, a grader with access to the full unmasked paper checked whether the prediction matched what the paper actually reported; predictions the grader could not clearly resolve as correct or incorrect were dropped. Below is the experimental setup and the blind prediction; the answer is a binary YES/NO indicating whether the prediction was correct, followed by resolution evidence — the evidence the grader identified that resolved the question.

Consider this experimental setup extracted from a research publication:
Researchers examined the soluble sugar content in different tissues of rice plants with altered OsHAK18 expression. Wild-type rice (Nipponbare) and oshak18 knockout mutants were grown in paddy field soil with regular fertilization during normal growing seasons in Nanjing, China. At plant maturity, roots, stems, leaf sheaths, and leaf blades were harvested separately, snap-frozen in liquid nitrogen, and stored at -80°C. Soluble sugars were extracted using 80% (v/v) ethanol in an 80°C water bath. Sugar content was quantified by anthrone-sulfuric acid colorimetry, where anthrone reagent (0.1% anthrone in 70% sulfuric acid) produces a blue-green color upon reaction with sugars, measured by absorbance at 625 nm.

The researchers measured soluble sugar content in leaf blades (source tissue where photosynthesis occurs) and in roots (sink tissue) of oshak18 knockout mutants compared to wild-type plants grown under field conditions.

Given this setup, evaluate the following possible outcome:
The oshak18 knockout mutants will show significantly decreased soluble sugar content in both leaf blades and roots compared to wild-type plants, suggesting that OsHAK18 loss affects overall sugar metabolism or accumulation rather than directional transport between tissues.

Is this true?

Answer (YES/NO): NO